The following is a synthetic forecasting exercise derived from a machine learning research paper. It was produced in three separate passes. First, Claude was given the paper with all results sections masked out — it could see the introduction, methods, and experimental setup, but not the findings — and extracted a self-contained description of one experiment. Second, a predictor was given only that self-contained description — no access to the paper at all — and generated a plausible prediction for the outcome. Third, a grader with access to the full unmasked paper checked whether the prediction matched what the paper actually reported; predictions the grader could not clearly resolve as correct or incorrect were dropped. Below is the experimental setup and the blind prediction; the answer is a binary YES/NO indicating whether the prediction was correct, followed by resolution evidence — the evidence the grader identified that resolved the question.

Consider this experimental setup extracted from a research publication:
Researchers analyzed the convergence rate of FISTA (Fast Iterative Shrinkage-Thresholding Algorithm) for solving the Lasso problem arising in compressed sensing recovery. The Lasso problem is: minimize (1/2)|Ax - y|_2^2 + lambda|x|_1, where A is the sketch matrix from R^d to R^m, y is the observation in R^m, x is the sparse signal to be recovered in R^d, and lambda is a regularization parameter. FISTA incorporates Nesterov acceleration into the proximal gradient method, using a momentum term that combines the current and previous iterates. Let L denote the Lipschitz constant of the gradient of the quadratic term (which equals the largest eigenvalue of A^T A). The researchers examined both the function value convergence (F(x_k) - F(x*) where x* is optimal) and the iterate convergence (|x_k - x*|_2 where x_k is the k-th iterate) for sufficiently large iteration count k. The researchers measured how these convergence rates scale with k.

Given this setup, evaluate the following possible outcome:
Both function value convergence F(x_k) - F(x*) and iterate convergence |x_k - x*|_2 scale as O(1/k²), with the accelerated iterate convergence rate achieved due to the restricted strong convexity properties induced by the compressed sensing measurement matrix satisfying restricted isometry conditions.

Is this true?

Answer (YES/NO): NO